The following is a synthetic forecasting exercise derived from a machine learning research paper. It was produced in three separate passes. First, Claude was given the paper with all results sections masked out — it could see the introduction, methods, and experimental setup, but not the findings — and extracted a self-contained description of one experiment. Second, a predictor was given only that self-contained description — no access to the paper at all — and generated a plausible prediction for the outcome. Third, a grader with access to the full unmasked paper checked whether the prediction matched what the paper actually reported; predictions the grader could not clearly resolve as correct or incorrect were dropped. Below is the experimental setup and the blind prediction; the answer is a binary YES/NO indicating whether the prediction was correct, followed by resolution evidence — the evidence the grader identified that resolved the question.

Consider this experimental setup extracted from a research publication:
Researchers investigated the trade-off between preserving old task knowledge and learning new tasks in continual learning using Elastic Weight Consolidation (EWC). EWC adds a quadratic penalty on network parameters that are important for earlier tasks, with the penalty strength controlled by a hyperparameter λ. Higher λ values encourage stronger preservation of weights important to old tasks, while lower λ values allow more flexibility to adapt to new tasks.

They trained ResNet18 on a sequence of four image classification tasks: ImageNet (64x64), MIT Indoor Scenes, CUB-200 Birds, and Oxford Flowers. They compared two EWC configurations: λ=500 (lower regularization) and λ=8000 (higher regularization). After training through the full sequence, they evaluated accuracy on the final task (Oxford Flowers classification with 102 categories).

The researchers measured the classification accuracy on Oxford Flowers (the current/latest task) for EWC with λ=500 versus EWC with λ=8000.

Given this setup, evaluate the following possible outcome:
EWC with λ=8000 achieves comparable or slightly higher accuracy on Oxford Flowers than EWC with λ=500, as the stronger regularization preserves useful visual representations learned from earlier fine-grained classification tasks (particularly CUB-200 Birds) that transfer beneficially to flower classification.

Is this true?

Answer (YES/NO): NO